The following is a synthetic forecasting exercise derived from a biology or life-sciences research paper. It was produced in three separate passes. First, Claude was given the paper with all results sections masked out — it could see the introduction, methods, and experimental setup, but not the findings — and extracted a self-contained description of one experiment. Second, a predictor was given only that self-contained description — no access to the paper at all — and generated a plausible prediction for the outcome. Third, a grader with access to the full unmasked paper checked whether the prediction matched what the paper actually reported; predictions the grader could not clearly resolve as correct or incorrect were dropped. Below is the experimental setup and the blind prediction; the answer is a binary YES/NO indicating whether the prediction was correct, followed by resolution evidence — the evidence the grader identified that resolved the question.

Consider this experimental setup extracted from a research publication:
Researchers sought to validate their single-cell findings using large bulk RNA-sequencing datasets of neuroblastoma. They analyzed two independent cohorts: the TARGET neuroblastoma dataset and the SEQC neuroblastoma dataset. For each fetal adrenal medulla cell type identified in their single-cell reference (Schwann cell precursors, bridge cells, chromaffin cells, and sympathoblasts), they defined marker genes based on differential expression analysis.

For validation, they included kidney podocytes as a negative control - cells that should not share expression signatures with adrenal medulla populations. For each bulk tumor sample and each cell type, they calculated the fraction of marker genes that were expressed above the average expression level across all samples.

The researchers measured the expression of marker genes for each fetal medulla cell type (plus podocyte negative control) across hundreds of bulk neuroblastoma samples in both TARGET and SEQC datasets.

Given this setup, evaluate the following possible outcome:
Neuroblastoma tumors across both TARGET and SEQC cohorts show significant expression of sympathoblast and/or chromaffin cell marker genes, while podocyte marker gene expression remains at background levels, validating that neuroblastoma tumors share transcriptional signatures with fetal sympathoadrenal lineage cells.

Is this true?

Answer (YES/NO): YES